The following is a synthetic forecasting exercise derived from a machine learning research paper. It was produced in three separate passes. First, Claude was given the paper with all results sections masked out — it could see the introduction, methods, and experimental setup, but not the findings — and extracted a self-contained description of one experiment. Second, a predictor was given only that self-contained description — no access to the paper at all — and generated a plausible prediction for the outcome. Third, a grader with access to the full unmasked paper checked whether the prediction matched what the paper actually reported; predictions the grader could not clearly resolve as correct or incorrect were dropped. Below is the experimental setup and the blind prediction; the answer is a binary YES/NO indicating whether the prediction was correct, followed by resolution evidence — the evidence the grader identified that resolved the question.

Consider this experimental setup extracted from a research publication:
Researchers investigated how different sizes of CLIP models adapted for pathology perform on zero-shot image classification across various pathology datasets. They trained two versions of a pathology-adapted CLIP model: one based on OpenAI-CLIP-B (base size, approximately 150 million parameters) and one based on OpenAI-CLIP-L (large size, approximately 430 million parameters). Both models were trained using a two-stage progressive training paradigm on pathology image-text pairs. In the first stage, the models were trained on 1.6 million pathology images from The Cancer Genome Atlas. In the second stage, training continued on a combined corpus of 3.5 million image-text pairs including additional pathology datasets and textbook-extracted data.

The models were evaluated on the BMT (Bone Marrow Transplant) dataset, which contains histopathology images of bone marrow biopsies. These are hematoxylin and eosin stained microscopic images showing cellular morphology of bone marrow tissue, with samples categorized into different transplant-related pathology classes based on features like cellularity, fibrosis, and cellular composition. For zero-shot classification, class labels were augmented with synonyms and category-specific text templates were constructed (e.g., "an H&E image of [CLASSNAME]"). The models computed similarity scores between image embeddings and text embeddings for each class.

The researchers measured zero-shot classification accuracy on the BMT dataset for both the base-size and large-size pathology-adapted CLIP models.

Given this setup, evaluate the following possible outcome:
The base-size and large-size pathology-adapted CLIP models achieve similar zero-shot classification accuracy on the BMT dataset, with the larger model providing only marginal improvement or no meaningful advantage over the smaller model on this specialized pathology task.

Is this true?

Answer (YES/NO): NO